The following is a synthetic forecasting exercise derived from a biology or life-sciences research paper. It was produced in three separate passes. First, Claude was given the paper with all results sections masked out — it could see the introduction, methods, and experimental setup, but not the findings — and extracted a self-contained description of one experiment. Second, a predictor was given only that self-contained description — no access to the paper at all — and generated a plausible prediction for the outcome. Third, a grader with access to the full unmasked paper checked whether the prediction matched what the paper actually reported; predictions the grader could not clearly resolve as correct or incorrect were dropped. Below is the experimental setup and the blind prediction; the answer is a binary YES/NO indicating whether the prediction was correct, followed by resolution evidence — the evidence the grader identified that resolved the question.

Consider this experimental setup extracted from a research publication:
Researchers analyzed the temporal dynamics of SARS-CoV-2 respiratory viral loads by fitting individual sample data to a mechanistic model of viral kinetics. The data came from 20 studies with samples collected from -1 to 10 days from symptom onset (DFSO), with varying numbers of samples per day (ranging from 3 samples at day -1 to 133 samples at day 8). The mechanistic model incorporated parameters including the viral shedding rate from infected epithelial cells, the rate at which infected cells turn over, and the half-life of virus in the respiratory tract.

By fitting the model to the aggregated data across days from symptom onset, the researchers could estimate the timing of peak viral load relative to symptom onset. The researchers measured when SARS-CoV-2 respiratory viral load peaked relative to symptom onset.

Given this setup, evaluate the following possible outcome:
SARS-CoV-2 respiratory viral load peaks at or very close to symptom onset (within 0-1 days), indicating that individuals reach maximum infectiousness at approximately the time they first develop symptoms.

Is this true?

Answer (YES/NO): YES